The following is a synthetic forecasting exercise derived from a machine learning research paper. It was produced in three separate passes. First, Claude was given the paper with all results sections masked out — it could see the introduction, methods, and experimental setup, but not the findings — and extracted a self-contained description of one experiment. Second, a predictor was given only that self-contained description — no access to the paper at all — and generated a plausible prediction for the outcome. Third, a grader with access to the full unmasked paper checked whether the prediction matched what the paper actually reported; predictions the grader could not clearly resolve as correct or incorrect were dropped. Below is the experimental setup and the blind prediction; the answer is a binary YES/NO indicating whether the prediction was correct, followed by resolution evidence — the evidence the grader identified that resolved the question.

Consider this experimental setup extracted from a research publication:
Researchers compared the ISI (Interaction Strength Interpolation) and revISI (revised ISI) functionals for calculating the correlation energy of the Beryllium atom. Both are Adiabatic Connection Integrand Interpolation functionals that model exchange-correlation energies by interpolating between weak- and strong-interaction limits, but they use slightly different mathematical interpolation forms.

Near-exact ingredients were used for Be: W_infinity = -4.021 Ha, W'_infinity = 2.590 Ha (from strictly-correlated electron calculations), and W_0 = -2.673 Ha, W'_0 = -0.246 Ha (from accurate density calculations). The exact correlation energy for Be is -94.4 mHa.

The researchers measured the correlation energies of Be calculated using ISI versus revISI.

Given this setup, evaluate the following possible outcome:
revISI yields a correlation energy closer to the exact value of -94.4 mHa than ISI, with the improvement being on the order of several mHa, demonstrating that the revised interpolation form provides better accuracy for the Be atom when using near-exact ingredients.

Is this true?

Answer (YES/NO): NO